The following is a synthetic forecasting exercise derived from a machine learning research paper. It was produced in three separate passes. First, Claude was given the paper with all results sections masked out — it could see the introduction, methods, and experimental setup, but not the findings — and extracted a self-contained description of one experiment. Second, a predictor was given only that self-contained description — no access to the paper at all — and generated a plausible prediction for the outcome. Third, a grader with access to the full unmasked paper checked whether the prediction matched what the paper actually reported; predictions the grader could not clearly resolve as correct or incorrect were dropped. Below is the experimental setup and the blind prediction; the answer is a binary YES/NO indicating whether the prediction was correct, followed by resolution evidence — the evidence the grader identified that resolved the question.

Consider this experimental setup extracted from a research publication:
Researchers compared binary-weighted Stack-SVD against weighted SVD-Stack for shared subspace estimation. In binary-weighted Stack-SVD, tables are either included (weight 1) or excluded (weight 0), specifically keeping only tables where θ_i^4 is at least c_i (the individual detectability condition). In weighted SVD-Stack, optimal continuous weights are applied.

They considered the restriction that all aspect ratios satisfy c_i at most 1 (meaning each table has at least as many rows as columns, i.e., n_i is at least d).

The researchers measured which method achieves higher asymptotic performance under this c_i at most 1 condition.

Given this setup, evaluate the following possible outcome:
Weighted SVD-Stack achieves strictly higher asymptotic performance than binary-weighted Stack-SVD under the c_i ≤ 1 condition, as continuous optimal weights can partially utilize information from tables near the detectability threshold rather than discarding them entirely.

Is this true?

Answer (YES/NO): NO